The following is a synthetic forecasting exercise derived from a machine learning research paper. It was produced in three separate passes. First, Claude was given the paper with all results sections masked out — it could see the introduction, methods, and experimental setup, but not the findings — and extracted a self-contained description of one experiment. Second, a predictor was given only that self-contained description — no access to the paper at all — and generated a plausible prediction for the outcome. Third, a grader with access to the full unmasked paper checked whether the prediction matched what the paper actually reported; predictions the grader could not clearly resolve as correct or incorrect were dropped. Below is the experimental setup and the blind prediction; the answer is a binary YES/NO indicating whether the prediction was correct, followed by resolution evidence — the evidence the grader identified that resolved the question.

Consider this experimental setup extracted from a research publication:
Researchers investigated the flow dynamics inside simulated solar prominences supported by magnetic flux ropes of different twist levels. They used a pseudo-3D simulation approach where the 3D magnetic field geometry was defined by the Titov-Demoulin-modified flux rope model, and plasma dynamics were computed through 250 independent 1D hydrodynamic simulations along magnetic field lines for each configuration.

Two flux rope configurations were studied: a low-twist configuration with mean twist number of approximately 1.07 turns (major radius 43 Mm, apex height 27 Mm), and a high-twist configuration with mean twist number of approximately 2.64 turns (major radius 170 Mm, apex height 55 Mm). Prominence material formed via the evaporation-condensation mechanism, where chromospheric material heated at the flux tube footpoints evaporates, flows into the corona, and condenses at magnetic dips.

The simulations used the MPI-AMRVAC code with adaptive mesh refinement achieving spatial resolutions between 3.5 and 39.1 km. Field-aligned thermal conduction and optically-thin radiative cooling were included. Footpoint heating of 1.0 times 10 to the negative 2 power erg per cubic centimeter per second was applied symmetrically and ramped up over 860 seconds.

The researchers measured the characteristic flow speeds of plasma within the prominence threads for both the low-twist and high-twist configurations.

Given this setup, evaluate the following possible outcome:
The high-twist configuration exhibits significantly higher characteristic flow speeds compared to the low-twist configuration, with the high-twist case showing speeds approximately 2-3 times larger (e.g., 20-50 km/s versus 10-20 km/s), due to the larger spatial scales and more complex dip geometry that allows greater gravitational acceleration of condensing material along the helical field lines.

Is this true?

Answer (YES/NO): NO